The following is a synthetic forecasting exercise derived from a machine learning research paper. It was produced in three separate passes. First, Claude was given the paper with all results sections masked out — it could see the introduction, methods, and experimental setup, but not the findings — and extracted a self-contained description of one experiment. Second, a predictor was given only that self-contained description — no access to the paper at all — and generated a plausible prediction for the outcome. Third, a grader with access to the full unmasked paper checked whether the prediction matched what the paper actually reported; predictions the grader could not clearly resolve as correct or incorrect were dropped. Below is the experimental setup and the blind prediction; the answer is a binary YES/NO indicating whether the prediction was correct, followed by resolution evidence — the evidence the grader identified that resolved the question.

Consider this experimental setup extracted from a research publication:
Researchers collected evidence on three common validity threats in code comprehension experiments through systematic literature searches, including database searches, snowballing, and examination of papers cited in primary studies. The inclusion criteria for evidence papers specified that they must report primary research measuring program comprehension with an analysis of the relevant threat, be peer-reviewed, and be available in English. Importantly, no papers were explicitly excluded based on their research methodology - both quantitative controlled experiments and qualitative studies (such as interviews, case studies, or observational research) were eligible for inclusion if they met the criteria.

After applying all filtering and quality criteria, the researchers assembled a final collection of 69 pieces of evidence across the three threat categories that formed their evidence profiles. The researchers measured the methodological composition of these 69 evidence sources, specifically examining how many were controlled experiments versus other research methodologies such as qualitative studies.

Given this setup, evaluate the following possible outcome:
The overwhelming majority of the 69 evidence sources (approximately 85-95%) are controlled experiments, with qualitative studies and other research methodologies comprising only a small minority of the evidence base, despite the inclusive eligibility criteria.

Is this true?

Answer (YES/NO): NO